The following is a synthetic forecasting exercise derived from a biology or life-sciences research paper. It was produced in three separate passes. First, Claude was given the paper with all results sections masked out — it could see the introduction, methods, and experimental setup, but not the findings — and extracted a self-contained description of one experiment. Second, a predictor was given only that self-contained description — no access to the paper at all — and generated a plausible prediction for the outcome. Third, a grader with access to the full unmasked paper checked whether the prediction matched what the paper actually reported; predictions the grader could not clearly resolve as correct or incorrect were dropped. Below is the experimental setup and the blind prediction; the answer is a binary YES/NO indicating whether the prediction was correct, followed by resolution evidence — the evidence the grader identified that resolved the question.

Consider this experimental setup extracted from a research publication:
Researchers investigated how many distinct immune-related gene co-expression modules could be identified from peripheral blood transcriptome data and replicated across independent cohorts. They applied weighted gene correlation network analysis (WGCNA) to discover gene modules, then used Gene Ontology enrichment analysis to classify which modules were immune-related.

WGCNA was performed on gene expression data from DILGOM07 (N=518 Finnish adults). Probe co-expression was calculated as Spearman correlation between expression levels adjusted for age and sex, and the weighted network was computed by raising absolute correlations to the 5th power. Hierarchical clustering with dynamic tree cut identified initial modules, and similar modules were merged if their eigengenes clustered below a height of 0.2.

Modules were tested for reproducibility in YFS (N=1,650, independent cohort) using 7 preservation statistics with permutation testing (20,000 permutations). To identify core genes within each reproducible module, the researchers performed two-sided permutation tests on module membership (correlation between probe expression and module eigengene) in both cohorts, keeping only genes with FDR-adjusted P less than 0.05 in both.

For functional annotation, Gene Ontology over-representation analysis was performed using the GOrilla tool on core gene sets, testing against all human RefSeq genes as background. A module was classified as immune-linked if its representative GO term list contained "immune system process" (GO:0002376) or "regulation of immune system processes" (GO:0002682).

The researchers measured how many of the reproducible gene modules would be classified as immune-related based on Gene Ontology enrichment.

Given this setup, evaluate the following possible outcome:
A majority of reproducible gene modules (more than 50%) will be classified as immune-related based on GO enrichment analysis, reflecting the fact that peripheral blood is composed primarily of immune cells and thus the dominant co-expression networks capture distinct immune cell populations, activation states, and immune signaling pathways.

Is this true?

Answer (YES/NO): NO